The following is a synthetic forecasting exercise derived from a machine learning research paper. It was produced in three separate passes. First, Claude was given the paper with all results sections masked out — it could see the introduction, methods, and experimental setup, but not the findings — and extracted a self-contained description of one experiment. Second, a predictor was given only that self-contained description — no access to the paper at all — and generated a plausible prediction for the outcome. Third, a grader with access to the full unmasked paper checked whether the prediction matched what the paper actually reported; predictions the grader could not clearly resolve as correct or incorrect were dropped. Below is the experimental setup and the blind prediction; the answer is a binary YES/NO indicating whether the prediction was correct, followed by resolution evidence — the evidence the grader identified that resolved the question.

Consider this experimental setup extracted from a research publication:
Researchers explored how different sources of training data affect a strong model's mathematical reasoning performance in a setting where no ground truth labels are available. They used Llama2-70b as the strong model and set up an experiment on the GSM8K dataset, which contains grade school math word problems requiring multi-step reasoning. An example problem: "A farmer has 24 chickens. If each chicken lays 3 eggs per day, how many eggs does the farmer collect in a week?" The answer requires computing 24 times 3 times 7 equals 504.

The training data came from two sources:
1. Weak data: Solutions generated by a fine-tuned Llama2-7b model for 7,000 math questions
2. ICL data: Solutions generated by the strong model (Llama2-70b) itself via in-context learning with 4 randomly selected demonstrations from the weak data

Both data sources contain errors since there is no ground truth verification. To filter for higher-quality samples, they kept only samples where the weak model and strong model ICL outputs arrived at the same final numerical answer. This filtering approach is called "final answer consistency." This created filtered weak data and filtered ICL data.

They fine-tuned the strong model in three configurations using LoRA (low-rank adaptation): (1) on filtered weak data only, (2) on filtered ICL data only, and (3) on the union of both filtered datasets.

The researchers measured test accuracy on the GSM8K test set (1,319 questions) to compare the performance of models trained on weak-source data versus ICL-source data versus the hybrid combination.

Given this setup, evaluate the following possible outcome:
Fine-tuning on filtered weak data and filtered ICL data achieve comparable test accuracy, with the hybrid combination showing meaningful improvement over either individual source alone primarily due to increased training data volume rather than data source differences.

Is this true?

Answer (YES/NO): NO